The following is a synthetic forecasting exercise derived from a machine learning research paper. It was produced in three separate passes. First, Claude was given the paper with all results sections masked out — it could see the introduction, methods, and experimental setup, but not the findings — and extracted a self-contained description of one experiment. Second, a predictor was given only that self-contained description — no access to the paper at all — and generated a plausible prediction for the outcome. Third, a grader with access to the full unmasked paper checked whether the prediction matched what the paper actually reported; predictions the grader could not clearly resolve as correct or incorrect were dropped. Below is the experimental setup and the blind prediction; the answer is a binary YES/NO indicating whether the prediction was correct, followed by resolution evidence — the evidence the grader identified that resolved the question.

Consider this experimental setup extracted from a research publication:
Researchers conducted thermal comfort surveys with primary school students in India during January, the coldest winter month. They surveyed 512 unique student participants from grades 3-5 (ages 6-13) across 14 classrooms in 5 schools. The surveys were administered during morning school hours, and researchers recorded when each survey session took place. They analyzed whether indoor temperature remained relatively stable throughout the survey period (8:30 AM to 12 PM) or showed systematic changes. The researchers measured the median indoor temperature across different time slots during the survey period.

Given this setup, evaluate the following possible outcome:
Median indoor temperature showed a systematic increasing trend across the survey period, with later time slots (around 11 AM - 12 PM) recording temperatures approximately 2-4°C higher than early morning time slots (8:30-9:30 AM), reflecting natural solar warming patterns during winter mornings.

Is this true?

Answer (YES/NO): NO